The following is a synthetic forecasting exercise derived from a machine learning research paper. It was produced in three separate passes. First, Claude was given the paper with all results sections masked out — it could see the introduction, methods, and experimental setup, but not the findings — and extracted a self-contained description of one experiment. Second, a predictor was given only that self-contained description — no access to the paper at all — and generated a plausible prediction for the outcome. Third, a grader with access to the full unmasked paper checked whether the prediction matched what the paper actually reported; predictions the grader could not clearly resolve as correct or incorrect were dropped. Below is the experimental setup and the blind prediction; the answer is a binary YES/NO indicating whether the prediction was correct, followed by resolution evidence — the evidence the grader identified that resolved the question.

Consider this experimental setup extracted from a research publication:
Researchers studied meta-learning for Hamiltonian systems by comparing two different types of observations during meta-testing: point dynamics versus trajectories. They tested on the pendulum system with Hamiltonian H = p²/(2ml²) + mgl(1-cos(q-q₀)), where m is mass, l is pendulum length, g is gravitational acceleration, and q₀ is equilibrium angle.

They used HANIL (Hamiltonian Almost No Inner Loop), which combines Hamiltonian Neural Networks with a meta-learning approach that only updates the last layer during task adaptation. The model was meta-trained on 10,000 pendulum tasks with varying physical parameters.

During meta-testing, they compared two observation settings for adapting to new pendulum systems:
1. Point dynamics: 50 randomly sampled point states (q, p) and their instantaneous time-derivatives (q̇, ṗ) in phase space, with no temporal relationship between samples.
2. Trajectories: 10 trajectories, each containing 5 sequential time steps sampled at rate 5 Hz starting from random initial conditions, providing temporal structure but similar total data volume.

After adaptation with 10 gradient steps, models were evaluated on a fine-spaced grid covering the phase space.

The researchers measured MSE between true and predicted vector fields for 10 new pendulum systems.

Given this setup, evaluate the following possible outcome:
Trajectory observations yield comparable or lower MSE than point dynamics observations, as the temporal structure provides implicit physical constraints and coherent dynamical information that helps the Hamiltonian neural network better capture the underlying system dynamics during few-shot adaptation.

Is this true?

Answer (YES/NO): NO